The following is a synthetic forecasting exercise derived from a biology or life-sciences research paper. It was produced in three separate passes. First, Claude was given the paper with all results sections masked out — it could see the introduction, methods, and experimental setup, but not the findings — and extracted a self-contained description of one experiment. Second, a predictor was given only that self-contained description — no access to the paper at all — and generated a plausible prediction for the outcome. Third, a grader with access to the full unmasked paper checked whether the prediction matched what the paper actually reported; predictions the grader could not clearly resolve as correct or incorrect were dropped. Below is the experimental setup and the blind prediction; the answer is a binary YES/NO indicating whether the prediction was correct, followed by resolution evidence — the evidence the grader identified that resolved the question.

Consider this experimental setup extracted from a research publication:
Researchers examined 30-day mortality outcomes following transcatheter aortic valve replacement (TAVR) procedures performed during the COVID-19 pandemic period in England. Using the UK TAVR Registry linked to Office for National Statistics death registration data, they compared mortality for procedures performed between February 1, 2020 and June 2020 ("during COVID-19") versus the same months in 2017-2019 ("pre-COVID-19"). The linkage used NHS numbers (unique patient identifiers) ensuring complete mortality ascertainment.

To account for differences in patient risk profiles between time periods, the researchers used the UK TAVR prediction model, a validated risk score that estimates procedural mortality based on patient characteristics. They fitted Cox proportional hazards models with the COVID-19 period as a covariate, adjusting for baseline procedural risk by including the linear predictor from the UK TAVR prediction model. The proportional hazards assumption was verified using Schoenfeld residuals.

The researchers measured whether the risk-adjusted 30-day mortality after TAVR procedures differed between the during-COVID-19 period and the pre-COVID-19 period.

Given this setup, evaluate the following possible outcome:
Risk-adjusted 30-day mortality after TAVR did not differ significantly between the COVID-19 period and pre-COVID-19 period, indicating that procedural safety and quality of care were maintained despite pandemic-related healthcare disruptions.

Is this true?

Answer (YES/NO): YES